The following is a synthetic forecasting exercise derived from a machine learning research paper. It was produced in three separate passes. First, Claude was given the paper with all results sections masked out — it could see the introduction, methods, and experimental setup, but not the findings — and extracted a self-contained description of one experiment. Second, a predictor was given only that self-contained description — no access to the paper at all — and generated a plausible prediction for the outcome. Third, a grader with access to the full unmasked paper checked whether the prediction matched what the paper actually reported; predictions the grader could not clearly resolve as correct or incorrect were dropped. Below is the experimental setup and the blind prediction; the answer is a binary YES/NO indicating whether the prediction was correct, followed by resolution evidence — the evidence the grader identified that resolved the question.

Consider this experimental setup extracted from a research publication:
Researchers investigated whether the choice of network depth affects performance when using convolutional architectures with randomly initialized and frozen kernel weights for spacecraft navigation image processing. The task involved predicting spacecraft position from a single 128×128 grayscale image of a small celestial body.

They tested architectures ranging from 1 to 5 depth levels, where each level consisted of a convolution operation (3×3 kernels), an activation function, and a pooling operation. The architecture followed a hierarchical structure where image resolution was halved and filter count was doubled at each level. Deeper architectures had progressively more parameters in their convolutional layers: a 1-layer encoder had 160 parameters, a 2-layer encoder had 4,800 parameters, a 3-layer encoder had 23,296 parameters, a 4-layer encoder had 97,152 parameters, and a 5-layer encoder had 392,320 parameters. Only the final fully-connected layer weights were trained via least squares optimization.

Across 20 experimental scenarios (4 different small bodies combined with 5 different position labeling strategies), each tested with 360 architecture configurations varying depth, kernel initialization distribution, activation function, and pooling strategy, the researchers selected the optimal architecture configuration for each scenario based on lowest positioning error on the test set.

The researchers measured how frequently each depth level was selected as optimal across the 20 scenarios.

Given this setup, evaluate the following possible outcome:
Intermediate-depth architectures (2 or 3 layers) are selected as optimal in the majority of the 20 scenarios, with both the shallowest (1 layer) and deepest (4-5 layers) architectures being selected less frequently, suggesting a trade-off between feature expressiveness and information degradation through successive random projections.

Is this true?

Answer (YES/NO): NO